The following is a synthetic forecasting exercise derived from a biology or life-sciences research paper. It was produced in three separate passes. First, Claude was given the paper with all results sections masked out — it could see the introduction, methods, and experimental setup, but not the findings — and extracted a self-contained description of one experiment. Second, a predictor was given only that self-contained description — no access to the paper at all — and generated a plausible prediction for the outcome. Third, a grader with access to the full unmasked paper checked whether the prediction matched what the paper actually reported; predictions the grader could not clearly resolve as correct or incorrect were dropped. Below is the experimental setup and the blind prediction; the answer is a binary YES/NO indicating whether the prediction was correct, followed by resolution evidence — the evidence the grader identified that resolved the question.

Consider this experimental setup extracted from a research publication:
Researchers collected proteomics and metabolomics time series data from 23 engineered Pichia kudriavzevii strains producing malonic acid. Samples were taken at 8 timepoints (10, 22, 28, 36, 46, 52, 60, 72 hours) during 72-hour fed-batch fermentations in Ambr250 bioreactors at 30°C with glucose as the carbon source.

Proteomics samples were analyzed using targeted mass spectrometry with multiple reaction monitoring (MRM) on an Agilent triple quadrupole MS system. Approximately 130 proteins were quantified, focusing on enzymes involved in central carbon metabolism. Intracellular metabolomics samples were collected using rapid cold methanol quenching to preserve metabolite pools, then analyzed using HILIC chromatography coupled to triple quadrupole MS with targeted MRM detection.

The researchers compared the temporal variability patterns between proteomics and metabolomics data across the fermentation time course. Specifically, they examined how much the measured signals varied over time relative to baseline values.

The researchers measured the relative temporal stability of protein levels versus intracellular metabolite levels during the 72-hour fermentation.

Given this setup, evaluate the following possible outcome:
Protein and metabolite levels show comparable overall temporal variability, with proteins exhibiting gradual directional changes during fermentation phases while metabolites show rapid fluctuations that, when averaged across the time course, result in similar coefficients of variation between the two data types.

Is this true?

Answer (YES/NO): NO